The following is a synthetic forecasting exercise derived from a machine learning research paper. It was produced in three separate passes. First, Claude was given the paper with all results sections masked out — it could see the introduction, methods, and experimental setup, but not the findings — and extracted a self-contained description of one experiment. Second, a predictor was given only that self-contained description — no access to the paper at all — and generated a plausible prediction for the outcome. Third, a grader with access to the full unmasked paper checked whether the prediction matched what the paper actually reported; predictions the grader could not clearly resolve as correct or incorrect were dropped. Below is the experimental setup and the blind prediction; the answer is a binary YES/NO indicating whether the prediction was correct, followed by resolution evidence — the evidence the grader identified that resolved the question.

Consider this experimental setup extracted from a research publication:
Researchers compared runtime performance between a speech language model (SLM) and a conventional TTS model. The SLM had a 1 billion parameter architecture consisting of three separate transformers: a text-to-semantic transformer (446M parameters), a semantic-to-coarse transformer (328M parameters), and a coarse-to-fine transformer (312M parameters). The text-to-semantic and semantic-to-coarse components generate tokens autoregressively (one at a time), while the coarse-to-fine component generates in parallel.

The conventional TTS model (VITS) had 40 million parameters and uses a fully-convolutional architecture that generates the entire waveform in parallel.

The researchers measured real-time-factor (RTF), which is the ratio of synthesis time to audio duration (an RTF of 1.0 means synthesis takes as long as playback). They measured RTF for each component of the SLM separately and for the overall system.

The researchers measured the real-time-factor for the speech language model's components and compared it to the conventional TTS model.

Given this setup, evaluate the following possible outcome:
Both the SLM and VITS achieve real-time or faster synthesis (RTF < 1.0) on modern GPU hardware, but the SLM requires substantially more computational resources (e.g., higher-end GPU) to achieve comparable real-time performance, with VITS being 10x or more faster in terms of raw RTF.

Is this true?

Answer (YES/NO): NO